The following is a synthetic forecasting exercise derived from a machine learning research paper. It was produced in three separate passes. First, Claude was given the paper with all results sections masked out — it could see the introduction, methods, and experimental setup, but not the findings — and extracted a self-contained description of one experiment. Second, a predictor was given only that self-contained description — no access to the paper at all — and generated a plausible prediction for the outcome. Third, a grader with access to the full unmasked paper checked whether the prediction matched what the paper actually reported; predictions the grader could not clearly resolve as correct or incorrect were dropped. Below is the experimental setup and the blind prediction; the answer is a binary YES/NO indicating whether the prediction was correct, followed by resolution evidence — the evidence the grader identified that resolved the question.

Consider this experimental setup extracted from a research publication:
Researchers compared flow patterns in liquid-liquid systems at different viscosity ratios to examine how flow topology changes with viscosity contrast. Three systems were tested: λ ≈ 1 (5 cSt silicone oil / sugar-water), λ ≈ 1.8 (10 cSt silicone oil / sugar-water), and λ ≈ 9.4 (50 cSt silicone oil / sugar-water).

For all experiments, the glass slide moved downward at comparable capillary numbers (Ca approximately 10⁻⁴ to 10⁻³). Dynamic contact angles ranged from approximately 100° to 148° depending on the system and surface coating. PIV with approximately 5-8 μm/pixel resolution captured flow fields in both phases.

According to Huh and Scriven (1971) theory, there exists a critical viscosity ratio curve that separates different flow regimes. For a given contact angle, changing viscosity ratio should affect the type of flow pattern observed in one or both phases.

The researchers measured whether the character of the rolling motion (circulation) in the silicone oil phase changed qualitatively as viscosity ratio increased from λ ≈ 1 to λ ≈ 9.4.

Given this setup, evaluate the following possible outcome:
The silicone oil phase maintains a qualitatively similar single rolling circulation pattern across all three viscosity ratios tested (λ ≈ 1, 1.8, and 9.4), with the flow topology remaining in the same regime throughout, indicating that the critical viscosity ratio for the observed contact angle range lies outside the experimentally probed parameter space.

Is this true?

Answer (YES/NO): YES